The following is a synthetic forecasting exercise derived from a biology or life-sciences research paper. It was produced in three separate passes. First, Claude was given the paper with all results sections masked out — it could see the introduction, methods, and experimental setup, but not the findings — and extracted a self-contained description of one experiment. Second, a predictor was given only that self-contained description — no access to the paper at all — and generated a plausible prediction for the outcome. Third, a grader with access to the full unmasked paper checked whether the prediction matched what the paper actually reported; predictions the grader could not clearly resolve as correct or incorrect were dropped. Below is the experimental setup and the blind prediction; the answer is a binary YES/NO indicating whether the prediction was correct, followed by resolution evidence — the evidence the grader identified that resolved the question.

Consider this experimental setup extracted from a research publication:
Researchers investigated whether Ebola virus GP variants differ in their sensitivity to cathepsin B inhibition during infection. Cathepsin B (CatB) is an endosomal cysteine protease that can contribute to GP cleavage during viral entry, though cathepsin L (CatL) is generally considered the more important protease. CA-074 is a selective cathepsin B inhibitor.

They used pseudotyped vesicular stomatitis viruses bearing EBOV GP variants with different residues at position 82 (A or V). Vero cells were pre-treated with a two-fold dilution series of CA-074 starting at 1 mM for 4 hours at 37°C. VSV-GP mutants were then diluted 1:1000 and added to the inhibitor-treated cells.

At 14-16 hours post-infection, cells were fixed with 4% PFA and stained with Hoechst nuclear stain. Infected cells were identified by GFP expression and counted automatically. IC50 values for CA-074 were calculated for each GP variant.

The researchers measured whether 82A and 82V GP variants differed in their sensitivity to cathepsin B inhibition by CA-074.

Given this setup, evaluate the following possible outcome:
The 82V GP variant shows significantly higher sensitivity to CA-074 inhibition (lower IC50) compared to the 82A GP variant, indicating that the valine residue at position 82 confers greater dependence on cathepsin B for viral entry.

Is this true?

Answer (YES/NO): NO